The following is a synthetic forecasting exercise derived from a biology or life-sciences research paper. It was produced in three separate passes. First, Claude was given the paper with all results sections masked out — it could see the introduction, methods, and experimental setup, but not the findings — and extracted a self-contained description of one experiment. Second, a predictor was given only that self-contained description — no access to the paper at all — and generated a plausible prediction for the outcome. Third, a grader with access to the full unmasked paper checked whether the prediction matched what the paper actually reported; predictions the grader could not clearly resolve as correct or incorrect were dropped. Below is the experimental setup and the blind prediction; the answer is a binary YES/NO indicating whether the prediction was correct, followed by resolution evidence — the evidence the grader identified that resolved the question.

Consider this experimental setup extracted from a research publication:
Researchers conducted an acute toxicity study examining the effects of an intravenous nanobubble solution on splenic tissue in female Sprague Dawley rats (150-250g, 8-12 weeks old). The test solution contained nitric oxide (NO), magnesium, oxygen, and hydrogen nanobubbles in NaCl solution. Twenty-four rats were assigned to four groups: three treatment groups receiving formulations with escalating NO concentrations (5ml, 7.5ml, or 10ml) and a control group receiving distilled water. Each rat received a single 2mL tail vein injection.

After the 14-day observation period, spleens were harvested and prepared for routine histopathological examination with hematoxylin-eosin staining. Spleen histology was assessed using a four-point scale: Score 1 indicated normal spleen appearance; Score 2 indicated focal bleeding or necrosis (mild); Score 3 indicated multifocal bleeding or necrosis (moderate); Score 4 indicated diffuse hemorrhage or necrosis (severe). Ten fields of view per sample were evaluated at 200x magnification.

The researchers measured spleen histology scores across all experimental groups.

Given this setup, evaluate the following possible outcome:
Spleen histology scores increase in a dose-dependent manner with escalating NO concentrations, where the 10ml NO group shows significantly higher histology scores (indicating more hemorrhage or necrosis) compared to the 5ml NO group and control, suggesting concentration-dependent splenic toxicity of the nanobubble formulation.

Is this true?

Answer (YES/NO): NO